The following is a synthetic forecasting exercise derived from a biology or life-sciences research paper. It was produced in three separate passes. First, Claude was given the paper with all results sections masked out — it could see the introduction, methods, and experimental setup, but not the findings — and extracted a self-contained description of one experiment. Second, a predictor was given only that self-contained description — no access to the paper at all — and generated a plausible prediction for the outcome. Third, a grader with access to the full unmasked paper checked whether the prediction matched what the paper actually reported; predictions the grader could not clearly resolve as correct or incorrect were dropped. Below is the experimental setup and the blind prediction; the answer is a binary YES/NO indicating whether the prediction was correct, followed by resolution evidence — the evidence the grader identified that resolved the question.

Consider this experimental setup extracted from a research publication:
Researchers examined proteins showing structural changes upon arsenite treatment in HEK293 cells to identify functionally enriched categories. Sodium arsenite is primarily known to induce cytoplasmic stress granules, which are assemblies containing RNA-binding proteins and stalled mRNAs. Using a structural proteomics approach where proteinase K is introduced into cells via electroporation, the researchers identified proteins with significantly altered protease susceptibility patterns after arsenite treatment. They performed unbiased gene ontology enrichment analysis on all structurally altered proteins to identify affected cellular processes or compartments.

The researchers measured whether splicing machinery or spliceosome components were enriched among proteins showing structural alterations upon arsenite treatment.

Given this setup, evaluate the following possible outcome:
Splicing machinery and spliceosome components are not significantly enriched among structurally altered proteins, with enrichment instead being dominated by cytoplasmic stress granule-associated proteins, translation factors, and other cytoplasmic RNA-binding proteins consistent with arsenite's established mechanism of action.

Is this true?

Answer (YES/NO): NO